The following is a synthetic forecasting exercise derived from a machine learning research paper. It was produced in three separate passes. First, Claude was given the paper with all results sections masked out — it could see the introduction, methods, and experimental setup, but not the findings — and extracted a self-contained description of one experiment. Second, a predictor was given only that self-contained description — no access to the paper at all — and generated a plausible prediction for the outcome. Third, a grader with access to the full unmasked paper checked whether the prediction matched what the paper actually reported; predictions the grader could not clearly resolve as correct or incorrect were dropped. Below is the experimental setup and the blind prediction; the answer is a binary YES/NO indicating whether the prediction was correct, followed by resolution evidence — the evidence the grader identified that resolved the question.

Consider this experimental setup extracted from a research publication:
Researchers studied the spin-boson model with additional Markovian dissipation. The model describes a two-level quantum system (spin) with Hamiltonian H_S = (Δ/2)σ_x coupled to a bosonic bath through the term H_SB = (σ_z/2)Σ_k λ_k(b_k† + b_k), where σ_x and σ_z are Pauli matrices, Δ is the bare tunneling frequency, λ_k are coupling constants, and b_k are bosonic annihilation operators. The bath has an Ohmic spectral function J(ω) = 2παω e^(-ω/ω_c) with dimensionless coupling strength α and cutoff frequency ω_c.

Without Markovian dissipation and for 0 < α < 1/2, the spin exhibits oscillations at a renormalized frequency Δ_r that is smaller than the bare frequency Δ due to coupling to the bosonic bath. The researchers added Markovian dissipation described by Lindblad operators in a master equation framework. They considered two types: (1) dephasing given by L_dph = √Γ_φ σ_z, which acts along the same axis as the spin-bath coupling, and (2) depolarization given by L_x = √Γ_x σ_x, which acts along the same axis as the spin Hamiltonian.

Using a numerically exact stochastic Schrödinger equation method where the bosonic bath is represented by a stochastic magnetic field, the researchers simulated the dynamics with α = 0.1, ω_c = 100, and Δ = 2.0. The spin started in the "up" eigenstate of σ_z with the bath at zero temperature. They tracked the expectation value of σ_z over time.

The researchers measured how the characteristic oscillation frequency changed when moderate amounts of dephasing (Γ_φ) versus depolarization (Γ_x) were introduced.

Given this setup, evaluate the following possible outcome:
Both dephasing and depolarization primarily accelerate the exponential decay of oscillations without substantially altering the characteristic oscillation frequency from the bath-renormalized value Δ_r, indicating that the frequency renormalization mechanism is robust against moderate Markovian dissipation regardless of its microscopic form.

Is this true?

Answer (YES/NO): NO